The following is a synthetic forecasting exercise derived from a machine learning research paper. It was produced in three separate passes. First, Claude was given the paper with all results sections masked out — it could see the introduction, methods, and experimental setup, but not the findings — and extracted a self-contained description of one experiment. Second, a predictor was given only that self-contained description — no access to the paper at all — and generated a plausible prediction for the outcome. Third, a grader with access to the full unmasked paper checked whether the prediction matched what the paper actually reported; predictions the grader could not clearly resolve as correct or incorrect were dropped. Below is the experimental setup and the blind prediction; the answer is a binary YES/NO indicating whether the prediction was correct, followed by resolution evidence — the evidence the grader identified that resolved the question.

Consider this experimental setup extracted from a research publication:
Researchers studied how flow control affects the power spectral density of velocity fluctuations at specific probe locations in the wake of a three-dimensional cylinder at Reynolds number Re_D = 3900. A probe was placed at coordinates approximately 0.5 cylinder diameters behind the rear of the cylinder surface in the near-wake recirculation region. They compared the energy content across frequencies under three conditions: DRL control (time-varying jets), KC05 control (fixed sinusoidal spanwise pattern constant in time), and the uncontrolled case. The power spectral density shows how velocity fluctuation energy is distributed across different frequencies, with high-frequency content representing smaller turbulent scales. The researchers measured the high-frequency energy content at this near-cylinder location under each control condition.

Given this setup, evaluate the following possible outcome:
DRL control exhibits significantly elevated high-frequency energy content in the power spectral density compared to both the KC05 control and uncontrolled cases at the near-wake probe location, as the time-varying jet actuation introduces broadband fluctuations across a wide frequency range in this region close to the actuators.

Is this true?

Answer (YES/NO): NO